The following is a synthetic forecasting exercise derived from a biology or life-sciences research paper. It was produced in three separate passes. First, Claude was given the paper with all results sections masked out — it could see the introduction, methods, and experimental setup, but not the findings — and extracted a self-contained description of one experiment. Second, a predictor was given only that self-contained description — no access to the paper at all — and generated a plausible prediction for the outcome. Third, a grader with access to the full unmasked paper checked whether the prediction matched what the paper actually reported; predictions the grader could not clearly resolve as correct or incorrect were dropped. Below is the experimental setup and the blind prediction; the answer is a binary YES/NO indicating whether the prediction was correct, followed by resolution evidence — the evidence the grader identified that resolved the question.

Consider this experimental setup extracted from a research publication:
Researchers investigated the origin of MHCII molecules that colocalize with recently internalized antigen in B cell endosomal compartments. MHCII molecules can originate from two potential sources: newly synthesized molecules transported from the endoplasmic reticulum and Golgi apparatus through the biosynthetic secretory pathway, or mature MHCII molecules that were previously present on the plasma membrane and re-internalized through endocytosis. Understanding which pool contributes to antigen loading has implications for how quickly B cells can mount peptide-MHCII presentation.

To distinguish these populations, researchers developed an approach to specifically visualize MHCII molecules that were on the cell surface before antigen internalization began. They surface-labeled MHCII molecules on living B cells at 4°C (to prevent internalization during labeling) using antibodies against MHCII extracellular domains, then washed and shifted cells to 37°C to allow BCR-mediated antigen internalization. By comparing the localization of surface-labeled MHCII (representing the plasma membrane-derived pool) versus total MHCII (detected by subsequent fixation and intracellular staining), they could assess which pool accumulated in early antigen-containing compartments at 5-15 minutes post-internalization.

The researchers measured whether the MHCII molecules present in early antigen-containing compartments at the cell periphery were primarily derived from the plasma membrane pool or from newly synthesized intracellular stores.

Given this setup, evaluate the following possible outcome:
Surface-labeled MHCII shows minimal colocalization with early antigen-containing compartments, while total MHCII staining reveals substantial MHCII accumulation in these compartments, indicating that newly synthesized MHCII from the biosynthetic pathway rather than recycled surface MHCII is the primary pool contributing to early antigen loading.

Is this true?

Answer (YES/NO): NO